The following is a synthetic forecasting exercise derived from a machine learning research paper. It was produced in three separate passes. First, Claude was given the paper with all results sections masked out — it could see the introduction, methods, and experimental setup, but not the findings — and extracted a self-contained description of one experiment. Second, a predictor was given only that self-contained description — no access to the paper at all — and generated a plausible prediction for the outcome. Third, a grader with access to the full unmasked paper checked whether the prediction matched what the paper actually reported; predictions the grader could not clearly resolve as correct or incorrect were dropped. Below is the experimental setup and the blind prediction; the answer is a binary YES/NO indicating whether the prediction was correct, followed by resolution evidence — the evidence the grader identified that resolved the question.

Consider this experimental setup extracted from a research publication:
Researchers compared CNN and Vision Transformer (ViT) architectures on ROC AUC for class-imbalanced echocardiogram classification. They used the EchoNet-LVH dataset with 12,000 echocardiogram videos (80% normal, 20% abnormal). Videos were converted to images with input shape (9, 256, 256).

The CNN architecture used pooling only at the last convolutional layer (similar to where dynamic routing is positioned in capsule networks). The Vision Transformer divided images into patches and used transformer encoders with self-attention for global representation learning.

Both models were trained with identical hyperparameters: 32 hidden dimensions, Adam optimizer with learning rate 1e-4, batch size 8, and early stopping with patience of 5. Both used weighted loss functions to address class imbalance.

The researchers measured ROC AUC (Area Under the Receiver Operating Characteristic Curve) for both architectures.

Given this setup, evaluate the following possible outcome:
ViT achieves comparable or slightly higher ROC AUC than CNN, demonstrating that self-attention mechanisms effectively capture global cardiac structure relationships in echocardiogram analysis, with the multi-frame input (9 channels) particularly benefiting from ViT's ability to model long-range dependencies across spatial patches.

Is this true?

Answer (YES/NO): NO